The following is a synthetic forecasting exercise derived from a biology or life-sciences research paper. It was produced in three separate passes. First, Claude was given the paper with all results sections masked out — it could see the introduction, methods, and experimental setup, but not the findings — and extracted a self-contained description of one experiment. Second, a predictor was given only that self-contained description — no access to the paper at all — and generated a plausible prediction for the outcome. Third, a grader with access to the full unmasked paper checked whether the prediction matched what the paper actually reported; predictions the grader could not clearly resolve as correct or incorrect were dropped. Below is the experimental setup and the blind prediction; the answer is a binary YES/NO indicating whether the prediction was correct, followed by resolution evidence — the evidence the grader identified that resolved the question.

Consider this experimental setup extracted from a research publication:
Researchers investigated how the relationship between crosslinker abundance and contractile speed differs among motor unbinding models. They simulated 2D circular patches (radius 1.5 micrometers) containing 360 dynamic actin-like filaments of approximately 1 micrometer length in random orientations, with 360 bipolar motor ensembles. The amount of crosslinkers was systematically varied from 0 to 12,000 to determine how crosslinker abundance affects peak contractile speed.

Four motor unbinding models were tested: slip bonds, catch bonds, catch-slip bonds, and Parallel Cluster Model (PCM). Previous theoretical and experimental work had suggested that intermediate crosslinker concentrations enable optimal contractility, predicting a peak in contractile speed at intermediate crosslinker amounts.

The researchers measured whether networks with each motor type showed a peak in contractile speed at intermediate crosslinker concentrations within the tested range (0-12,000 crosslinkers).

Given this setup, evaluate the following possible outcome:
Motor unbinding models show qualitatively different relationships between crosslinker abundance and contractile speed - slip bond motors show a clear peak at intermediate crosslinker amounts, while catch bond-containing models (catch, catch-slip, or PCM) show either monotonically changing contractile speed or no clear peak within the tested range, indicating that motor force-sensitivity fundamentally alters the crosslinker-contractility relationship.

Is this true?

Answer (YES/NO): NO